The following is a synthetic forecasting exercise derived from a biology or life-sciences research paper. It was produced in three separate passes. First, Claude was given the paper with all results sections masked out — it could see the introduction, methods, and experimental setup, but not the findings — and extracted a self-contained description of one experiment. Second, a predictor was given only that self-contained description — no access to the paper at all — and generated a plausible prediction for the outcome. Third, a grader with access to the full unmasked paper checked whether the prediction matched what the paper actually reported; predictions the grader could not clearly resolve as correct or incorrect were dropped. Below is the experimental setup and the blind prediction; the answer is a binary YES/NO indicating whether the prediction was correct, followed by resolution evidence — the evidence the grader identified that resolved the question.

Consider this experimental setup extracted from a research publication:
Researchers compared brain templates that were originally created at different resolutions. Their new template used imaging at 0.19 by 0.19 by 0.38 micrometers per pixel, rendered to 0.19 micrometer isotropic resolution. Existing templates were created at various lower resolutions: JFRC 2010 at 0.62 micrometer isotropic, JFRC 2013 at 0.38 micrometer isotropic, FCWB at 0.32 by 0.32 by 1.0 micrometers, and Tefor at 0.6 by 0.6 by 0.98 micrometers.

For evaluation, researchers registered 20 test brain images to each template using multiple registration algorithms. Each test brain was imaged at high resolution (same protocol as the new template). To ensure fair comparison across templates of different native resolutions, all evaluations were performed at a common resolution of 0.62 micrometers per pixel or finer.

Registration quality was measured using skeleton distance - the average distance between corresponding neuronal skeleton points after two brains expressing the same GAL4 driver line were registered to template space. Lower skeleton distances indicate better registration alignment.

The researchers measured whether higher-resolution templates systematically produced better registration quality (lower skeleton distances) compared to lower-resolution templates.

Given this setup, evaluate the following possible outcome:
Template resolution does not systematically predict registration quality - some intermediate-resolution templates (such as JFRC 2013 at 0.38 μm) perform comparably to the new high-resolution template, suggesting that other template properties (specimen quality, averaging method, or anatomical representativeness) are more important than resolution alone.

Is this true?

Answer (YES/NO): NO